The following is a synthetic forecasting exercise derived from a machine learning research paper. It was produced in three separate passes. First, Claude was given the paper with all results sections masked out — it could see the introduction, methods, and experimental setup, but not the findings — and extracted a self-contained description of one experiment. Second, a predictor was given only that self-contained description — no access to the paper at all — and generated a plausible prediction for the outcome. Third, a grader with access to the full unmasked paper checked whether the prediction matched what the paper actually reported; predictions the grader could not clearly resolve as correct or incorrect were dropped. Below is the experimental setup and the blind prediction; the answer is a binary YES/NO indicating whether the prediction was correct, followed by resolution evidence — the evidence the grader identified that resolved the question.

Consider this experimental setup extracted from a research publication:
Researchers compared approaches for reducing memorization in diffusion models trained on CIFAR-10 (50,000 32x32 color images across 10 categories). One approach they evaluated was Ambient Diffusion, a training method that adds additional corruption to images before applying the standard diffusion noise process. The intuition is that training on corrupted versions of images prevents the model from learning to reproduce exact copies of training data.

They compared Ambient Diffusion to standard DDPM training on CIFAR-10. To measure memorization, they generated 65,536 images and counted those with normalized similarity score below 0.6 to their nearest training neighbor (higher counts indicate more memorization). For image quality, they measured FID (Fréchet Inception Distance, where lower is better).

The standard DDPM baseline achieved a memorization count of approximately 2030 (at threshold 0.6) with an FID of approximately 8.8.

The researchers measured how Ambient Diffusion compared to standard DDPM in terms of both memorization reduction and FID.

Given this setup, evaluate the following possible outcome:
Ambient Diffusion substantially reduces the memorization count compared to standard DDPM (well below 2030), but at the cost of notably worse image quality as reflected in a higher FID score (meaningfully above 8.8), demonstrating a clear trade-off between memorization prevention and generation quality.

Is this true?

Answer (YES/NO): YES